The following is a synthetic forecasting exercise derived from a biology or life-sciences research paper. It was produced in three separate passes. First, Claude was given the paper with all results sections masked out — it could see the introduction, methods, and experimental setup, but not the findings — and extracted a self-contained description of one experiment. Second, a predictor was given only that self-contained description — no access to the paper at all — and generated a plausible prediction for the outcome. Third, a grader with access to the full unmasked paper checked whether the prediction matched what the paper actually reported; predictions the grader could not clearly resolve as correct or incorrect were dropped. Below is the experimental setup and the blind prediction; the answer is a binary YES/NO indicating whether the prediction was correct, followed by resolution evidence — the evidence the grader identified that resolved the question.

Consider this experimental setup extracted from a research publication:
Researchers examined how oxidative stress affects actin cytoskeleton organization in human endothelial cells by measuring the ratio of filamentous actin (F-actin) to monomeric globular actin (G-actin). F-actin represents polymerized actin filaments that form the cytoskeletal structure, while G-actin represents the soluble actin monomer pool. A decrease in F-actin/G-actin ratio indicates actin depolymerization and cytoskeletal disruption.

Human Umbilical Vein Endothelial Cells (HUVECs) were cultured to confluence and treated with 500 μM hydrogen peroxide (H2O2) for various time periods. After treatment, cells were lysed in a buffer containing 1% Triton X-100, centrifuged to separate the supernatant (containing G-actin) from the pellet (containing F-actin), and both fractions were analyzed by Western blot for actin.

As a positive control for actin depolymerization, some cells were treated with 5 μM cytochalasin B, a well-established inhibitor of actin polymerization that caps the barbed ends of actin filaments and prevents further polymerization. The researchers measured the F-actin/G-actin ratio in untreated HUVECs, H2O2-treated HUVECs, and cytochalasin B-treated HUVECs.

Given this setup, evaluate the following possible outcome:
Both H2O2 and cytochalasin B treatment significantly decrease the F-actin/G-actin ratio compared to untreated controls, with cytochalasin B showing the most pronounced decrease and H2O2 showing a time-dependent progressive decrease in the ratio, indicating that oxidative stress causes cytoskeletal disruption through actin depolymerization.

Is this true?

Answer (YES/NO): NO